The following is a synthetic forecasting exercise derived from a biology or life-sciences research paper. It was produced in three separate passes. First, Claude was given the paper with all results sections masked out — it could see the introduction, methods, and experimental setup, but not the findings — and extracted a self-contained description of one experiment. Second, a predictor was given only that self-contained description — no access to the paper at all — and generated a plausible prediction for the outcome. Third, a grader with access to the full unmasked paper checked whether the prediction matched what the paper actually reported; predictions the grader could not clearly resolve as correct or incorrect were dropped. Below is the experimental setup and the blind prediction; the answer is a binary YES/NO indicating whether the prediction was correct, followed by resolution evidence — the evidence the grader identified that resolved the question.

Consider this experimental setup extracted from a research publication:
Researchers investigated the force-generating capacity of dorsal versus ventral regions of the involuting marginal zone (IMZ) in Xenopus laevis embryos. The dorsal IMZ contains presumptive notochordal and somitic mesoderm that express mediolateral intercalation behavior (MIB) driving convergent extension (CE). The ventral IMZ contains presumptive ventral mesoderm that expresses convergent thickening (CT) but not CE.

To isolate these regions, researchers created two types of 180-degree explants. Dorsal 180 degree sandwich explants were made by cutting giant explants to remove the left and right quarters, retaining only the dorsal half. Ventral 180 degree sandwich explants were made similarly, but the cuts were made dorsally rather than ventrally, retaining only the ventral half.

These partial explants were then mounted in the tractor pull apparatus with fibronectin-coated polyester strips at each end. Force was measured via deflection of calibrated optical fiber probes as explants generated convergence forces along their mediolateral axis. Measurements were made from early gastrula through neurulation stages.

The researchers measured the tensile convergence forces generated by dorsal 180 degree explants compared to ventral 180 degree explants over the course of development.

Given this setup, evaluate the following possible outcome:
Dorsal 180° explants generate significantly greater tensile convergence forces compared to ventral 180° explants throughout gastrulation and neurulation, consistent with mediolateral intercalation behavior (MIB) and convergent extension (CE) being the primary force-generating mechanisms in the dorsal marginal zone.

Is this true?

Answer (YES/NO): NO